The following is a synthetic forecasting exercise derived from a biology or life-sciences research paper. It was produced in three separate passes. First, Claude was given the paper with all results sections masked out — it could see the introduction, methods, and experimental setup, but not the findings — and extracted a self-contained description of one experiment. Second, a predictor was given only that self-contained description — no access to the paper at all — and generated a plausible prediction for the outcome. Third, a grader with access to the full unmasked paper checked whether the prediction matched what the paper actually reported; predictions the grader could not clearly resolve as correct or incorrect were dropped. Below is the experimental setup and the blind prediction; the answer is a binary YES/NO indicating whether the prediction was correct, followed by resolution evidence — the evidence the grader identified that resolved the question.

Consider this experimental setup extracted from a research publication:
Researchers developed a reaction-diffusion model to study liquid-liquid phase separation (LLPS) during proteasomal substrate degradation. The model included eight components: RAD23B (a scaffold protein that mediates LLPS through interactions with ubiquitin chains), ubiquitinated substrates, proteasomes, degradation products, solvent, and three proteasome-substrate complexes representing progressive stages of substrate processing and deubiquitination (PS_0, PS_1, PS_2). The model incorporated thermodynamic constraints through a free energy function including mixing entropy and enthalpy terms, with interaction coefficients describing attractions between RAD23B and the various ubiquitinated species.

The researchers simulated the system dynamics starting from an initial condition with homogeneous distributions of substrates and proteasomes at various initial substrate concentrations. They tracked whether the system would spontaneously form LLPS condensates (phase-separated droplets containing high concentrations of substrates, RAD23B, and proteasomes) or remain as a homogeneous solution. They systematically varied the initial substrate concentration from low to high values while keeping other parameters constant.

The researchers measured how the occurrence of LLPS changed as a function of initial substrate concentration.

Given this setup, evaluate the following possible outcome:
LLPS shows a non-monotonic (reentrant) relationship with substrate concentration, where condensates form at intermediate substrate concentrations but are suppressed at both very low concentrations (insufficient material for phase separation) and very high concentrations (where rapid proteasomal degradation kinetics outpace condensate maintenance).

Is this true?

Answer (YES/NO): NO